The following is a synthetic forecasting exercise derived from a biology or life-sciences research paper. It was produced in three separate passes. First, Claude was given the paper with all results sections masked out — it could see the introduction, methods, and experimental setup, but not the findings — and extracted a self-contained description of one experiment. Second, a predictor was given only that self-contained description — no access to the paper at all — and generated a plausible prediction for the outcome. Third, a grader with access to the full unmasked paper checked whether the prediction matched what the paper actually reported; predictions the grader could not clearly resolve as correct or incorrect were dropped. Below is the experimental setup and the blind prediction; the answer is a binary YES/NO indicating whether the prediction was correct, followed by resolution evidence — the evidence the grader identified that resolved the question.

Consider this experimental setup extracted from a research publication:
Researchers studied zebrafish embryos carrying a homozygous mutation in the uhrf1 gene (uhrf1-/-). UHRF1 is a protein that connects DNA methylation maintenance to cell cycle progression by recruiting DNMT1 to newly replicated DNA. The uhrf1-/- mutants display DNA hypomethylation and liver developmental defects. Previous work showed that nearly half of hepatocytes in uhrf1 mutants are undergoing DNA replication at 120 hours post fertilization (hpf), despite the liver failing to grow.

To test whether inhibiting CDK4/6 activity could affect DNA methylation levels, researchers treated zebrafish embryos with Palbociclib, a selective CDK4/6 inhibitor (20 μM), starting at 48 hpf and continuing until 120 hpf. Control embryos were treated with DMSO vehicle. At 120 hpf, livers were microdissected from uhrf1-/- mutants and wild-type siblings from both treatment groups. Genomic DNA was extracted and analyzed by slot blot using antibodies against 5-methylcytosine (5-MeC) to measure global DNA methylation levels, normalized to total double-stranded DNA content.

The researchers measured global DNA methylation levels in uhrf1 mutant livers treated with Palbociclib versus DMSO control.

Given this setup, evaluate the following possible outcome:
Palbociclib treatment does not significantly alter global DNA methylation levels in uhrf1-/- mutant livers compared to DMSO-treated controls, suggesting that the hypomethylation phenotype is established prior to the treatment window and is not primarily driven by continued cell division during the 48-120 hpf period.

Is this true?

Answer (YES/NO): YES